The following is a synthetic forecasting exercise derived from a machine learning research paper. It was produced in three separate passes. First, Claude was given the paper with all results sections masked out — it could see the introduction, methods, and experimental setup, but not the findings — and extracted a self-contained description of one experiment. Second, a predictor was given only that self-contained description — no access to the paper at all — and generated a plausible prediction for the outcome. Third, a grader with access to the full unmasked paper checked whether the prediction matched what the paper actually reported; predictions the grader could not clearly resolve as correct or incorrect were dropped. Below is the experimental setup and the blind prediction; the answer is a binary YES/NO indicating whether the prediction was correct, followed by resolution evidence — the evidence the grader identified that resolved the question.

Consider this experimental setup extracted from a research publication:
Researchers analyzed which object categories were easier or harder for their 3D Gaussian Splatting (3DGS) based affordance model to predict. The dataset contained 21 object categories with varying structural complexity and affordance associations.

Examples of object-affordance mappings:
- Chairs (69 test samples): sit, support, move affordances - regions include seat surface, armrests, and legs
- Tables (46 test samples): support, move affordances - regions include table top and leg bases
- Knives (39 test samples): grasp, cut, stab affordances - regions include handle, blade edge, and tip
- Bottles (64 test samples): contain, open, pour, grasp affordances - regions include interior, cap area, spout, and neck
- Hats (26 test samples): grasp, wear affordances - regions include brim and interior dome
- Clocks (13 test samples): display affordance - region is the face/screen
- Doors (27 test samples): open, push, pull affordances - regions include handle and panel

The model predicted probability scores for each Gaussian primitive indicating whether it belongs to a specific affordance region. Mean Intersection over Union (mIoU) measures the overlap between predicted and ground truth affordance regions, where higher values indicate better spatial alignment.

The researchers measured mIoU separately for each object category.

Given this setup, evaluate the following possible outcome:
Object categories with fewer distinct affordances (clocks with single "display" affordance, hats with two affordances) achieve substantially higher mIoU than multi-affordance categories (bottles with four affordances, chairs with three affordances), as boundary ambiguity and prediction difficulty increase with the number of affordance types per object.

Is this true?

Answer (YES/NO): NO